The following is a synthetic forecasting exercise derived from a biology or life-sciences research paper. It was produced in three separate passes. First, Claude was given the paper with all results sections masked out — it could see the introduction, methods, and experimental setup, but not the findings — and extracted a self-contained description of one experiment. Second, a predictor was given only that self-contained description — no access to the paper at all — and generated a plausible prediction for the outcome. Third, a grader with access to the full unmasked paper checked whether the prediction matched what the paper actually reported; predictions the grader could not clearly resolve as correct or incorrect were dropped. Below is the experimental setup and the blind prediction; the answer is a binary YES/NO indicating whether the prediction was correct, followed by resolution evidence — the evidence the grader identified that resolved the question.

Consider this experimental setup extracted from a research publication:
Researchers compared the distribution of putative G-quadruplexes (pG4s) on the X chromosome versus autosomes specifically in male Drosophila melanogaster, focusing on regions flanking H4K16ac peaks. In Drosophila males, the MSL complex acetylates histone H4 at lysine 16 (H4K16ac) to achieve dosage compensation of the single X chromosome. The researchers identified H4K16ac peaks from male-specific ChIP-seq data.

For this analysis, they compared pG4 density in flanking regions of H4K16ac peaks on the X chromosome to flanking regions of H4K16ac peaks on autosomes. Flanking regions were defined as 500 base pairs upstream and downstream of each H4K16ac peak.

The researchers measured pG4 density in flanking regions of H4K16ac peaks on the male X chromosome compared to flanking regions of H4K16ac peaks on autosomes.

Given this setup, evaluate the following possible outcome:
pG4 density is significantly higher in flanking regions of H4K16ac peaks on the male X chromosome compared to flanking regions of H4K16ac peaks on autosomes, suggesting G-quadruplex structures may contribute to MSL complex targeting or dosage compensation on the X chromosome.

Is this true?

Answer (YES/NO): YES